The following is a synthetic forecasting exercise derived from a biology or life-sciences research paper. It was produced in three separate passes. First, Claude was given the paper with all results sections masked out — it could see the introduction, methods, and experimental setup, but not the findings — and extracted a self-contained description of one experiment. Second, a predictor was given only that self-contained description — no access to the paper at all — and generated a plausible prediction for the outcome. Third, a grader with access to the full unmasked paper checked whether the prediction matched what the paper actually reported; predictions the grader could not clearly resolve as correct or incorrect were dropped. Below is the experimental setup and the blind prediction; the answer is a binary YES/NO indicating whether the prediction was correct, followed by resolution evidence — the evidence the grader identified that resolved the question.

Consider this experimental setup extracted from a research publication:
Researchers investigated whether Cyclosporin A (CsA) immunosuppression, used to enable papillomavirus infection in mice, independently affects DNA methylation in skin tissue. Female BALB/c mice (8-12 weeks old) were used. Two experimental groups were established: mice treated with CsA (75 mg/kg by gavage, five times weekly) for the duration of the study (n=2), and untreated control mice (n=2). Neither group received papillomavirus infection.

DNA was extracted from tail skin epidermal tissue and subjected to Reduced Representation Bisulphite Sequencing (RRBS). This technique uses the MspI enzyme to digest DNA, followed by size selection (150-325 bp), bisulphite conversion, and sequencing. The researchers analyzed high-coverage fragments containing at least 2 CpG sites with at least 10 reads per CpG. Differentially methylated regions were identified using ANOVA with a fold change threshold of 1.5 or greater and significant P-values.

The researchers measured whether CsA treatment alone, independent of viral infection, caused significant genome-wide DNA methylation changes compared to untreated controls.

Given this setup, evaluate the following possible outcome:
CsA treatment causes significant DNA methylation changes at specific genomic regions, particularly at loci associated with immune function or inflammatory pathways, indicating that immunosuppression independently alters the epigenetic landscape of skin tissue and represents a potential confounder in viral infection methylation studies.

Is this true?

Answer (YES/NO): NO